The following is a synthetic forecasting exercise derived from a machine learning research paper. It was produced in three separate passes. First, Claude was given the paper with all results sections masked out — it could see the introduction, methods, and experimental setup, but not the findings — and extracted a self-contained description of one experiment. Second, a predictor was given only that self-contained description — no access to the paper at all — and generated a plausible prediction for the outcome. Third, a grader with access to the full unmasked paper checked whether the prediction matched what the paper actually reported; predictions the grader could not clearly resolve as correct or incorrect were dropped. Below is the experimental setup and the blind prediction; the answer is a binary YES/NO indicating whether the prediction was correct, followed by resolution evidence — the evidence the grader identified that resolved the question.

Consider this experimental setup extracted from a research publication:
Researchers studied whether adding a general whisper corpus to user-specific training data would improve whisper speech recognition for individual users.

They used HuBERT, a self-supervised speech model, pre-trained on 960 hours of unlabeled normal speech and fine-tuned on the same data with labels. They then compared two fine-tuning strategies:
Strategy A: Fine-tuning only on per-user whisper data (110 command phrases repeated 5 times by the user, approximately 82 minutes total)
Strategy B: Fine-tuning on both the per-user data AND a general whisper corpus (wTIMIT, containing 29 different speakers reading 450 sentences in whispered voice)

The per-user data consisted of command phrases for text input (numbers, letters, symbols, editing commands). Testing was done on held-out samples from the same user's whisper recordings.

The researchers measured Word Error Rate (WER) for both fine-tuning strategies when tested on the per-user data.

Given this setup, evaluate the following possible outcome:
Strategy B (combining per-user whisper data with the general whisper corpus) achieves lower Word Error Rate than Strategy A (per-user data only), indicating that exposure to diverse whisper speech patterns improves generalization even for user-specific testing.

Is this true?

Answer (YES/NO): YES